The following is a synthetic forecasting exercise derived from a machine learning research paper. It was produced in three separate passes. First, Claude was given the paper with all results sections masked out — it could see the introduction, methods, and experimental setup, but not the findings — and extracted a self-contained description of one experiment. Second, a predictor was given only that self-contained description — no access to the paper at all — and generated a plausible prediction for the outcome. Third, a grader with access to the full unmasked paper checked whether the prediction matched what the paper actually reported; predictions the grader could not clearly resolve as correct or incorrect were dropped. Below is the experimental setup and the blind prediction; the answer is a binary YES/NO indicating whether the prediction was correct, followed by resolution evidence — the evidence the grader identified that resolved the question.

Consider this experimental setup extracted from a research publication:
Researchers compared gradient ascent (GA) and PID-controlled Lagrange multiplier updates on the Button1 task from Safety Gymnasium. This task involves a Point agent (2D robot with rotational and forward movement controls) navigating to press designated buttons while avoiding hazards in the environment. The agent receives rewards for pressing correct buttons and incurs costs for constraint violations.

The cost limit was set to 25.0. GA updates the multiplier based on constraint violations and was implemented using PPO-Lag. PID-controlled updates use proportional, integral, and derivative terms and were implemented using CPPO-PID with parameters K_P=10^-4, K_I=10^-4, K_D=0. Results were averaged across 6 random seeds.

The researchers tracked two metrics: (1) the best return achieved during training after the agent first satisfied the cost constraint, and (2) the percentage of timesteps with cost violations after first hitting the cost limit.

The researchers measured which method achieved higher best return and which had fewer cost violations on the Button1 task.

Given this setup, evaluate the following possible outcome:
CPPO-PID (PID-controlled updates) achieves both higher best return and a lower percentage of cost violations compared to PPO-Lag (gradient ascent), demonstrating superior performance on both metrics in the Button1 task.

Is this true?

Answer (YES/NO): NO